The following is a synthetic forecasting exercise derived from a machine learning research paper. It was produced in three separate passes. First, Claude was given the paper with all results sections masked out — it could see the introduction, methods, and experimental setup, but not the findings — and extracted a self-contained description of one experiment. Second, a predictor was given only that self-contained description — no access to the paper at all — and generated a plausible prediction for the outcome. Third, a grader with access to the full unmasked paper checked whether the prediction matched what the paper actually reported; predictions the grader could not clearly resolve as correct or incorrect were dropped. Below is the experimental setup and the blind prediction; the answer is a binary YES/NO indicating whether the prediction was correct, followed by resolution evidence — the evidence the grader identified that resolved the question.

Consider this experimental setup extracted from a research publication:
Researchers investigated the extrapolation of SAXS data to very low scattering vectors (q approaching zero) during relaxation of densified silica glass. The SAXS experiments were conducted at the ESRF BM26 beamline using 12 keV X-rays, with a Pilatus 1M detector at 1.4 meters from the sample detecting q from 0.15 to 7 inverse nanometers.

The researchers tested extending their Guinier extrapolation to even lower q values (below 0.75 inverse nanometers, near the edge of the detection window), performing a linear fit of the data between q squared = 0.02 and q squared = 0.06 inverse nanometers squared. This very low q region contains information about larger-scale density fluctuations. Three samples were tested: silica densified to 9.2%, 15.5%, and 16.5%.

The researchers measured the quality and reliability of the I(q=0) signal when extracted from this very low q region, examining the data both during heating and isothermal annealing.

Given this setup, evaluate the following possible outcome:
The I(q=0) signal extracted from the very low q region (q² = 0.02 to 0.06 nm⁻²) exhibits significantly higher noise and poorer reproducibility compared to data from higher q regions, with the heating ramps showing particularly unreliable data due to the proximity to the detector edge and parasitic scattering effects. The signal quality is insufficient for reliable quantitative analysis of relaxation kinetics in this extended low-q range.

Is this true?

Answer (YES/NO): YES